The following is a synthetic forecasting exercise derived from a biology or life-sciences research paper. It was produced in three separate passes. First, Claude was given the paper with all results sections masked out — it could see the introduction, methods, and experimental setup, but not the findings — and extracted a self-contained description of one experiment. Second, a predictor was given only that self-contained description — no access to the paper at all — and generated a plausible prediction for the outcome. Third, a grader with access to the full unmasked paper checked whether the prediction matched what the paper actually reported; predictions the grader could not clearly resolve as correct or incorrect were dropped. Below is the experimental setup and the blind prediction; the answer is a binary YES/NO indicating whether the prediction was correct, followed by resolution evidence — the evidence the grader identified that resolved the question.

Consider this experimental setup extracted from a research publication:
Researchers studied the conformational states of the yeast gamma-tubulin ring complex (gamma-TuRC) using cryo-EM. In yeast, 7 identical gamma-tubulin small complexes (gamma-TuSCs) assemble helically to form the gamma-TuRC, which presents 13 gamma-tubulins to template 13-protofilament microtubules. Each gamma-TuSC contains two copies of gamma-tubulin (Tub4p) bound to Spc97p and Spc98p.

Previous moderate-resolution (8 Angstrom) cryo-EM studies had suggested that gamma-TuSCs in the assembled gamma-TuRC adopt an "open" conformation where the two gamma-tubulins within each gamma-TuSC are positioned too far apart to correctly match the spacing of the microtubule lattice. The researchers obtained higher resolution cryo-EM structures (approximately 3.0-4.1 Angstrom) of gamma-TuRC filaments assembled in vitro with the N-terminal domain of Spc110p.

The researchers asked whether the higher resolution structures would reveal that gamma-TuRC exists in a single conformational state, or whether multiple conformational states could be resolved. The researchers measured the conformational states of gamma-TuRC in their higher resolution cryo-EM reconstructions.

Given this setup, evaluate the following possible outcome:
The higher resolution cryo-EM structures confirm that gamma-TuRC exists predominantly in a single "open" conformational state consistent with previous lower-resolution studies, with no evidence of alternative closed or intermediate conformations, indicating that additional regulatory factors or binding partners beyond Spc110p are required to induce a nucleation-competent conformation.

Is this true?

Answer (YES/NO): NO